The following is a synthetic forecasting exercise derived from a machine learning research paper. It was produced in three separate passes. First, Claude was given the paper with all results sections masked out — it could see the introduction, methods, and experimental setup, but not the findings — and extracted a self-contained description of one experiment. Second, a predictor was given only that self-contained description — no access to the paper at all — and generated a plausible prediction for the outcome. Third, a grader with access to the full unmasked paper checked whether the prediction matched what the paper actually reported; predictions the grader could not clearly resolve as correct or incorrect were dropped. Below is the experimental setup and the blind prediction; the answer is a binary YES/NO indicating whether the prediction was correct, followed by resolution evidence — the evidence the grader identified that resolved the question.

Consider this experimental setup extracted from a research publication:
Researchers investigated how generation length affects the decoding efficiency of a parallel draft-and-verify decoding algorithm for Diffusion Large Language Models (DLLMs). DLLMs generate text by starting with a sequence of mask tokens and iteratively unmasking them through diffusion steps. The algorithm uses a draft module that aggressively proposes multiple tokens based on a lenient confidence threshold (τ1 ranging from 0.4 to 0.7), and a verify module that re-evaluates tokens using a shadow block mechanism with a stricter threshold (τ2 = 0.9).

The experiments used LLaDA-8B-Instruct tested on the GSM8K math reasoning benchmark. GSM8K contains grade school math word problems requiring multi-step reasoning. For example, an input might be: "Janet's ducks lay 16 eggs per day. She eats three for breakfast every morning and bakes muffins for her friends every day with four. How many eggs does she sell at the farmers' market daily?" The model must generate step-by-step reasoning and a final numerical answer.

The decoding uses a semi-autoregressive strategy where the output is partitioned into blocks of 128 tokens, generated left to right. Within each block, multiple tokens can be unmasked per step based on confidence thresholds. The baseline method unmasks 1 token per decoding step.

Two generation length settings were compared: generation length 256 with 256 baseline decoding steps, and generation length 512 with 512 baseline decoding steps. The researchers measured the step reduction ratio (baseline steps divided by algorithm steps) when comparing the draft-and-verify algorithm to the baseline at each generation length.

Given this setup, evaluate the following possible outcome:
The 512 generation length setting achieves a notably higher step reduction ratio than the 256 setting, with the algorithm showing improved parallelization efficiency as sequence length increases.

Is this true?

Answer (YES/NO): YES